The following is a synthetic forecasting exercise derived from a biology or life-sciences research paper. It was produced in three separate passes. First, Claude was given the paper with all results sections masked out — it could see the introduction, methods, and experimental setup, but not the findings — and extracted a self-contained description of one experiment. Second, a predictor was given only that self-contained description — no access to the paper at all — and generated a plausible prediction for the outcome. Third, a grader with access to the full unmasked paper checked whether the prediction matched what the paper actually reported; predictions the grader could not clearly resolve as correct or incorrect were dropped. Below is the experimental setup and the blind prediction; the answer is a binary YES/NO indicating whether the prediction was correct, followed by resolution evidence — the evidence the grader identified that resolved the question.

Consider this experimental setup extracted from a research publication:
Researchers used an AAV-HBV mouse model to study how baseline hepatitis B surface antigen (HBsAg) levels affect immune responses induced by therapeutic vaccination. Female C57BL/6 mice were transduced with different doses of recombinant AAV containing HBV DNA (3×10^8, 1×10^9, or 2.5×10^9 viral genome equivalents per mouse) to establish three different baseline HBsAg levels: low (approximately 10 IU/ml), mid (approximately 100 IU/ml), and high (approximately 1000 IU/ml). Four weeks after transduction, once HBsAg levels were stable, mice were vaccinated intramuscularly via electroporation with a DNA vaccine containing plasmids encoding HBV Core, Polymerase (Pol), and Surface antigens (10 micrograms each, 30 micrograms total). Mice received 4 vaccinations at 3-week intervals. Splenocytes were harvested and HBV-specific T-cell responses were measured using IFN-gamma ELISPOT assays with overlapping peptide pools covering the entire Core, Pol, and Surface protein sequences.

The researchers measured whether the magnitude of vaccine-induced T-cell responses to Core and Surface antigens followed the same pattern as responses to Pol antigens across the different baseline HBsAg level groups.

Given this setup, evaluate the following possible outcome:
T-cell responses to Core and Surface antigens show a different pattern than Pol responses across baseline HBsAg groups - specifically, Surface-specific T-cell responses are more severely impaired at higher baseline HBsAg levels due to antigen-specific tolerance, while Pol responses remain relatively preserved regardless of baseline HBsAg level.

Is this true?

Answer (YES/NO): YES